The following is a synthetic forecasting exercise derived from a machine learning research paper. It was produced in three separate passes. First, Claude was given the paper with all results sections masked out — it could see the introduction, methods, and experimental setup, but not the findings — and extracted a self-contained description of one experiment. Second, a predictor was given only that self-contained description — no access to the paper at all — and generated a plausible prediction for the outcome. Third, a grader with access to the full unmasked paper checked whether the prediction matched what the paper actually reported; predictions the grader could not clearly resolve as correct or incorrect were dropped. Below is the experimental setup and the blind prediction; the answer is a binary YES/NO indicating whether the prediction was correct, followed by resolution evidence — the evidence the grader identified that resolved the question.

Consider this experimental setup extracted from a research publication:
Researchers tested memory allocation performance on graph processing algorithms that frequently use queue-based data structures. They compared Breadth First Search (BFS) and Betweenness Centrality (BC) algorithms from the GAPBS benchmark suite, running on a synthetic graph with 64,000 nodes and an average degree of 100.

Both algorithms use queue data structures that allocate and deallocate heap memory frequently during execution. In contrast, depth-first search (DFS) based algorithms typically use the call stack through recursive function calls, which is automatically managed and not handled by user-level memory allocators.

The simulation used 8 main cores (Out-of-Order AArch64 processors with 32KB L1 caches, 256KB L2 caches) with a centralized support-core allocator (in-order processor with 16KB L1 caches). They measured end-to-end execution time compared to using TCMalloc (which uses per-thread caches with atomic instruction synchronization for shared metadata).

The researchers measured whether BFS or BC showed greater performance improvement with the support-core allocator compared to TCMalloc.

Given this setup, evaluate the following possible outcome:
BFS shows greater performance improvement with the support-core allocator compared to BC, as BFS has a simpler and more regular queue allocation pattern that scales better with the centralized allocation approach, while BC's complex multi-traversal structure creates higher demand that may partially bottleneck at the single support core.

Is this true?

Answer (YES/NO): YES